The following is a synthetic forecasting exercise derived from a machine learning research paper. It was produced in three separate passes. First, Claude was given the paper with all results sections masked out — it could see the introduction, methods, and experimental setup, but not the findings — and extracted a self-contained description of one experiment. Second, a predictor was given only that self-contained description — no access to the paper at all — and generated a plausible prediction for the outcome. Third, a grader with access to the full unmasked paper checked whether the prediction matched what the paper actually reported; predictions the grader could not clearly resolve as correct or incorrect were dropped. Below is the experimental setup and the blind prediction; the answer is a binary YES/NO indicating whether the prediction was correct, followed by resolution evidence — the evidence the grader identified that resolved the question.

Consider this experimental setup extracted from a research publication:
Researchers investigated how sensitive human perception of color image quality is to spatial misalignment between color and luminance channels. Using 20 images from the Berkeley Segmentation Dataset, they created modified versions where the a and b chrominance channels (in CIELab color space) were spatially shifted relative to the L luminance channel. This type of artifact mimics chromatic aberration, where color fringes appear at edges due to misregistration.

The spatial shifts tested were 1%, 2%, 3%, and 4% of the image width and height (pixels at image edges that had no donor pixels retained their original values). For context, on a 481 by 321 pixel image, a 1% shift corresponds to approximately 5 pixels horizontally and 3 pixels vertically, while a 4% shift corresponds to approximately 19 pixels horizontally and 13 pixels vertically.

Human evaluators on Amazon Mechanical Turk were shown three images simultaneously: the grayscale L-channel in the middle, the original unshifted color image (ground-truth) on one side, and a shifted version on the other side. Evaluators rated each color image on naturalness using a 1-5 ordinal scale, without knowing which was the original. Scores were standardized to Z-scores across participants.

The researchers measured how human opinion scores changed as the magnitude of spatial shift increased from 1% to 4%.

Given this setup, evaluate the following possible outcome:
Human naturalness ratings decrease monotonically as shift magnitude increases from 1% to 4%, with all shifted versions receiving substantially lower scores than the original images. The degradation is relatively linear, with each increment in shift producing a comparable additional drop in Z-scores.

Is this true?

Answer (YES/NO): NO